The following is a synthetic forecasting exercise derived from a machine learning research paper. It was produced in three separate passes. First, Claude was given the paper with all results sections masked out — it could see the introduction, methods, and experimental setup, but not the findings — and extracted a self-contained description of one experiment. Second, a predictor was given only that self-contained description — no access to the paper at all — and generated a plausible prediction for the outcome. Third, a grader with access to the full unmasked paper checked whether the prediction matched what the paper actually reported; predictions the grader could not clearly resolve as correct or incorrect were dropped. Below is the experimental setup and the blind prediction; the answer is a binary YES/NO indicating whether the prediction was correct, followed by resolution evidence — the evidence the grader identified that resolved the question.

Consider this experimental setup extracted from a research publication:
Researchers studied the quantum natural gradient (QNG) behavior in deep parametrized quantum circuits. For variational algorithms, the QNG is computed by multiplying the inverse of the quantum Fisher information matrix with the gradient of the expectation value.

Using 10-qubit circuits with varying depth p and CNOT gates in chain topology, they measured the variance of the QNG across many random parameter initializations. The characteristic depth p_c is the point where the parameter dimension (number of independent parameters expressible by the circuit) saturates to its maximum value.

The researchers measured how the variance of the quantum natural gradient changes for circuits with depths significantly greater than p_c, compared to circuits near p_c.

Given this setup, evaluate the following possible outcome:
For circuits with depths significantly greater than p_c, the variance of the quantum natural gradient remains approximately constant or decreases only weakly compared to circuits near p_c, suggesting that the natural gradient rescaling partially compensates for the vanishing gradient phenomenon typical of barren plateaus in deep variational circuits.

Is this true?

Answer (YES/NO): NO